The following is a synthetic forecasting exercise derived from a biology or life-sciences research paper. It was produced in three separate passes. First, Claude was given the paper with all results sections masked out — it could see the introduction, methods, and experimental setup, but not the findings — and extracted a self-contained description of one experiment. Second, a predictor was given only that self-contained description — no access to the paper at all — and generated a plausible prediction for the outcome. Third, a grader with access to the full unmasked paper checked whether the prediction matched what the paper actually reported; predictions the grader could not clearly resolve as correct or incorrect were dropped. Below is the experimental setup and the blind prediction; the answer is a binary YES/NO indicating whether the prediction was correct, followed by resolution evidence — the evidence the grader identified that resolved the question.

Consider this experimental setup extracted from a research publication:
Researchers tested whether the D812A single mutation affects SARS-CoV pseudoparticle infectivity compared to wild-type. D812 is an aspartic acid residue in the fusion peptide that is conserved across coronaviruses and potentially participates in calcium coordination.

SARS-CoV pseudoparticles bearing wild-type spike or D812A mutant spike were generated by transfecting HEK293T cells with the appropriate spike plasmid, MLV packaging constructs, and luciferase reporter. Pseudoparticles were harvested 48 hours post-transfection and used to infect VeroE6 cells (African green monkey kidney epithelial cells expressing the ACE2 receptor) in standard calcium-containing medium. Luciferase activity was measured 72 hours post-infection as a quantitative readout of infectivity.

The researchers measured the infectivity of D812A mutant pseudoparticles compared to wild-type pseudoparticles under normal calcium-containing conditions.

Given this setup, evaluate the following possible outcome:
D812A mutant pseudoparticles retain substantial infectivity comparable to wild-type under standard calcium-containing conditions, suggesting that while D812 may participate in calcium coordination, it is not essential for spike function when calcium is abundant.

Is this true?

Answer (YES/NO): NO